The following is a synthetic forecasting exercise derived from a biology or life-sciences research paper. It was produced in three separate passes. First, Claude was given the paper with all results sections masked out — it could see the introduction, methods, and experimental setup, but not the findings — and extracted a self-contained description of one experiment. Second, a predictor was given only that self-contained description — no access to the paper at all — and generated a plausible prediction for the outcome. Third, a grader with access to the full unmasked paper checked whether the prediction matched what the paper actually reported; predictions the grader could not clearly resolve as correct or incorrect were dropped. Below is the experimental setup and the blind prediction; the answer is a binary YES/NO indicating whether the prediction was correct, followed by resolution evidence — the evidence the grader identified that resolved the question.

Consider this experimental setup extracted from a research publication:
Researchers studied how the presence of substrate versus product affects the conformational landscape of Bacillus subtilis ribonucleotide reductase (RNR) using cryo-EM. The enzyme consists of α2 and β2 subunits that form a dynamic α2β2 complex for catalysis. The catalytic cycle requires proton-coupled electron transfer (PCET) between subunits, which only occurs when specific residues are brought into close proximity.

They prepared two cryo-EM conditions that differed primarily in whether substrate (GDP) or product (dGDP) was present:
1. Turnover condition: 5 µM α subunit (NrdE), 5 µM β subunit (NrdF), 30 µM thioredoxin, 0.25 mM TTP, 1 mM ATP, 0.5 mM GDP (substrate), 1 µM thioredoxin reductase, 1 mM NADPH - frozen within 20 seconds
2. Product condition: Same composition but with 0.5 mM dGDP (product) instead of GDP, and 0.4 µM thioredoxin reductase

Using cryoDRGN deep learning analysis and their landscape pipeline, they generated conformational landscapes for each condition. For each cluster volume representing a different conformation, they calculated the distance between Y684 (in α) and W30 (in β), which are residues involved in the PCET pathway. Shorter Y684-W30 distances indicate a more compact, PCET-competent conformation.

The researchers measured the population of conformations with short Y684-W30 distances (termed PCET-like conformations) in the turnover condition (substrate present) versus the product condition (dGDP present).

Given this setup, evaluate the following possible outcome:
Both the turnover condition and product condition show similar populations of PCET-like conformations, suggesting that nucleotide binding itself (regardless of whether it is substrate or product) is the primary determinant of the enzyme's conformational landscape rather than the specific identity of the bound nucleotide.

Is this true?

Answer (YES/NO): NO